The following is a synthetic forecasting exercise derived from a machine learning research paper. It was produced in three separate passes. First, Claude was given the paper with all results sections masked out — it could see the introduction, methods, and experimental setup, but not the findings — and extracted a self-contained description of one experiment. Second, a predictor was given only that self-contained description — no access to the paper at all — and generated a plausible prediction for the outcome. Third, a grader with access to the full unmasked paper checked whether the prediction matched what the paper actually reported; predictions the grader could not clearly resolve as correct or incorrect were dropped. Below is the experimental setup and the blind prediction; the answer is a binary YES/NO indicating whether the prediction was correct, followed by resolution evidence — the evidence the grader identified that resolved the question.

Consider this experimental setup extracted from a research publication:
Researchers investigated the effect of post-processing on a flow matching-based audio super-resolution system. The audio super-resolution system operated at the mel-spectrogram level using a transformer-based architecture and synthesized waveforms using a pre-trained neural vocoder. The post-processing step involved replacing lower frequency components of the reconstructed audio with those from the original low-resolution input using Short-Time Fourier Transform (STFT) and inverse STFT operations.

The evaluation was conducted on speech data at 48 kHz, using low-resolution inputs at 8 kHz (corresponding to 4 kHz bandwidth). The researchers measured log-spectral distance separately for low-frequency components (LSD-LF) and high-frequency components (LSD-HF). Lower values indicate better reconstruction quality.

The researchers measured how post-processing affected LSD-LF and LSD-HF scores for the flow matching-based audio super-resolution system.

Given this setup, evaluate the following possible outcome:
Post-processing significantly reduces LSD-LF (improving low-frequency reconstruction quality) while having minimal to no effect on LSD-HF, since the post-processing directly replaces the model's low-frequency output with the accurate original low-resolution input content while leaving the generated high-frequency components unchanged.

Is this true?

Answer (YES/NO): YES